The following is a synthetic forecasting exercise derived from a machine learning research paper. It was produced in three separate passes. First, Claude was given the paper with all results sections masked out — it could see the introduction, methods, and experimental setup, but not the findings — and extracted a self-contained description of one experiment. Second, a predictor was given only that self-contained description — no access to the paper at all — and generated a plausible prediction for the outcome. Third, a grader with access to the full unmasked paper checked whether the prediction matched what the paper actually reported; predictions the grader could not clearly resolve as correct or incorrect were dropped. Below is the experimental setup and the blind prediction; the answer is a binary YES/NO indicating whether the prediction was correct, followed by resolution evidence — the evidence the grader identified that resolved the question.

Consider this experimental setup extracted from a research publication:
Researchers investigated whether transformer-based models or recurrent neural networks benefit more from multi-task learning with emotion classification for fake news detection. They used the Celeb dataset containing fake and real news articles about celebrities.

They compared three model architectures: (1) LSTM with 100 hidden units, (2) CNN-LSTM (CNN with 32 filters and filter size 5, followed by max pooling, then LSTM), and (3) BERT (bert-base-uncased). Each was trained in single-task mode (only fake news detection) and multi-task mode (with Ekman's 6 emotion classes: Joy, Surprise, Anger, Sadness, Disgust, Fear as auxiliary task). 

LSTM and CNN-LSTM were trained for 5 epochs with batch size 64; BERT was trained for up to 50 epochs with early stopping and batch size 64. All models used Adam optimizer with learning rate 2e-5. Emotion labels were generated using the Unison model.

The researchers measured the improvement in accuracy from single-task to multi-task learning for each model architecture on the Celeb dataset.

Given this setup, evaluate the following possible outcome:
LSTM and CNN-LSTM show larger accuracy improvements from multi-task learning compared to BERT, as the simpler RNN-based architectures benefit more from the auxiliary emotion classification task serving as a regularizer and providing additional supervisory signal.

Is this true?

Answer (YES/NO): NO